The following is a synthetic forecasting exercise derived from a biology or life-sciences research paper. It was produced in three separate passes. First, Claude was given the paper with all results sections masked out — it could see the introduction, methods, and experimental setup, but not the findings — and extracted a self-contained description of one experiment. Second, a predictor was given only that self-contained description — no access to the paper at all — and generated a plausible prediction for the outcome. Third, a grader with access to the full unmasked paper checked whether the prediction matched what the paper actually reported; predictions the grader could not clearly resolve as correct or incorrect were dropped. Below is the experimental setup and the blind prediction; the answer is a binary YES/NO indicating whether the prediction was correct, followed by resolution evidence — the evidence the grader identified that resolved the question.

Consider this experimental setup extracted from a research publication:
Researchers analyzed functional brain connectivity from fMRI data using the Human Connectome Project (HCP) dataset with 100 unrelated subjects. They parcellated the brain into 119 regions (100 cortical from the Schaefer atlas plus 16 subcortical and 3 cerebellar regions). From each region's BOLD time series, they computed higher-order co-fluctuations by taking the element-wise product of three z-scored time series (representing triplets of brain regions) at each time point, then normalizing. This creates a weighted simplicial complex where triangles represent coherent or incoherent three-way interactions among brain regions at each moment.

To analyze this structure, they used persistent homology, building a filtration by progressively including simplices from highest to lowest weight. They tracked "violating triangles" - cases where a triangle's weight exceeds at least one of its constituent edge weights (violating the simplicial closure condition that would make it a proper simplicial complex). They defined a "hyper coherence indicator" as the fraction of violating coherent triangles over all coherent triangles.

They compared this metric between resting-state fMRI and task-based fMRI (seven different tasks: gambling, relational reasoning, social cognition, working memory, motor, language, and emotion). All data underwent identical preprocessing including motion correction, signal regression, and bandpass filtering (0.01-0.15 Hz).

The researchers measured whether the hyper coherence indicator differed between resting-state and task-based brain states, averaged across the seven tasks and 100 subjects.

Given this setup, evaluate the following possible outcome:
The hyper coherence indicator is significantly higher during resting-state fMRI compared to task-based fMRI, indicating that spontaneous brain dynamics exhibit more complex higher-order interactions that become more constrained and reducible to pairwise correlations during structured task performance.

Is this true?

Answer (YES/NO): NO